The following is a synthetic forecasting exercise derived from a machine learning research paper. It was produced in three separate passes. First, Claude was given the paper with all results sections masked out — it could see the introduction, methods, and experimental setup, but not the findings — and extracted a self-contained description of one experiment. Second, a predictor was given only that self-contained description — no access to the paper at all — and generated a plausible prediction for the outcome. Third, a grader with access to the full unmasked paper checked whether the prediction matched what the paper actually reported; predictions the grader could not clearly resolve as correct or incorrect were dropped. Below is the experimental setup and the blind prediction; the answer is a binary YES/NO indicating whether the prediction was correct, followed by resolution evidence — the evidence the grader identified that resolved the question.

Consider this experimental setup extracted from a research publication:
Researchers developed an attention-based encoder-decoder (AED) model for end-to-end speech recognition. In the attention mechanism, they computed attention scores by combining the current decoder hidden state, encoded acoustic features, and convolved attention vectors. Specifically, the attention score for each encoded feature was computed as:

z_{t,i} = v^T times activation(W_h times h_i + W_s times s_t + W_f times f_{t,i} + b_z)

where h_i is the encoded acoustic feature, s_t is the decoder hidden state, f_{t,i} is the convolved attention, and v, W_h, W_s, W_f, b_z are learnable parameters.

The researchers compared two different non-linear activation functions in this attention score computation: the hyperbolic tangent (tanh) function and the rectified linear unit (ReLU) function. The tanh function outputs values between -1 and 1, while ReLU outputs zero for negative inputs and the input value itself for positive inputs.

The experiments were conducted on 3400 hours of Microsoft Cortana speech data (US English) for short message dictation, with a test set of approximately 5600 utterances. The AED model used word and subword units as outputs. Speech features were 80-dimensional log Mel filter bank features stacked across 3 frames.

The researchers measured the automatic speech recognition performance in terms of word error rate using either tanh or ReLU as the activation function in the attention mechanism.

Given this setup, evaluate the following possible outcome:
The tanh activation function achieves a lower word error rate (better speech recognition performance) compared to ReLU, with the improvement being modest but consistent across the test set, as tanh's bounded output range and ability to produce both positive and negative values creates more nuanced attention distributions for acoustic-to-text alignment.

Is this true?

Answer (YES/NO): NO